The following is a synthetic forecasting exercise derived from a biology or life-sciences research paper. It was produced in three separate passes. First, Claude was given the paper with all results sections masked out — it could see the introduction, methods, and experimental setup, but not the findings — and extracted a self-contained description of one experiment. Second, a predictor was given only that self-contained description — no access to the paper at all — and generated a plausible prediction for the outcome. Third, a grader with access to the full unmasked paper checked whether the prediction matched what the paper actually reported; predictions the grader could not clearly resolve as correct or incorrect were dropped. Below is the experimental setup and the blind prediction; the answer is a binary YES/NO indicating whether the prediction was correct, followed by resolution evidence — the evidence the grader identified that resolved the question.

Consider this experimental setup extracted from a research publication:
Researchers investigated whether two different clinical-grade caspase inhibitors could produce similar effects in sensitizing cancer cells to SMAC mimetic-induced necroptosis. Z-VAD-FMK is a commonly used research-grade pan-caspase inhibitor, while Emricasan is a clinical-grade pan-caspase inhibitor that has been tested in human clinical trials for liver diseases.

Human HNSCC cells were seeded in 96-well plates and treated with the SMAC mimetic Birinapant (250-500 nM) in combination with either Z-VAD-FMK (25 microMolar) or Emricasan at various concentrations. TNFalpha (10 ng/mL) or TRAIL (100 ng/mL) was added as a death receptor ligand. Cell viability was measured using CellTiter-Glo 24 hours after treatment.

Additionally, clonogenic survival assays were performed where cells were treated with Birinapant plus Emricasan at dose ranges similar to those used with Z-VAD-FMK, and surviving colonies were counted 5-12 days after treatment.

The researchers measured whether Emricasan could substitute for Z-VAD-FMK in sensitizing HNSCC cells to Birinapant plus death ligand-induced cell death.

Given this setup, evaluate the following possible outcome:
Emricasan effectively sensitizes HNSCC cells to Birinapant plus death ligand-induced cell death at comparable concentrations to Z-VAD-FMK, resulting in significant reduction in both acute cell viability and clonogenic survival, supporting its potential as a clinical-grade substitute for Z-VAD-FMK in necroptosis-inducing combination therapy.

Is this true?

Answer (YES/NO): NO